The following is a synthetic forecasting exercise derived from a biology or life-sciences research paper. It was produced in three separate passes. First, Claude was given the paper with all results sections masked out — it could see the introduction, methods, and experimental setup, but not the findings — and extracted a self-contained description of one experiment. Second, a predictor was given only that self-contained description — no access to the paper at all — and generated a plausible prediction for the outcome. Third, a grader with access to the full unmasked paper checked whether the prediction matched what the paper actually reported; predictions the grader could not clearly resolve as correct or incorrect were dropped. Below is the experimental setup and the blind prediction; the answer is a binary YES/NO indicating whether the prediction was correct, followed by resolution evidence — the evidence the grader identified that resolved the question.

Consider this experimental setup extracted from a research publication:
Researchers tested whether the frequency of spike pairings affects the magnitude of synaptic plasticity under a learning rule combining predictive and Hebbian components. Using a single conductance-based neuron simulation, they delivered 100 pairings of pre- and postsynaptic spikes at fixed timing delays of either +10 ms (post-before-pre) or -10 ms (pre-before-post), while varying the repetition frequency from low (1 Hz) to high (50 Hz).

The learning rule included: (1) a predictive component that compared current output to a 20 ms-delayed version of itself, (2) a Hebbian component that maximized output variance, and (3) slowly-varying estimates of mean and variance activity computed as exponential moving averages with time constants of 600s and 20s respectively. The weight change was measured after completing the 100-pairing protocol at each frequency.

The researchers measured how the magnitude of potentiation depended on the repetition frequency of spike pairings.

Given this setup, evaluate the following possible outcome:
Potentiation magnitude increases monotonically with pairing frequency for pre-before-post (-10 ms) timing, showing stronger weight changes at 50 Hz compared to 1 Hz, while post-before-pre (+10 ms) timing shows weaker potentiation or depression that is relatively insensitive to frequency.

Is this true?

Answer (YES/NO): NO